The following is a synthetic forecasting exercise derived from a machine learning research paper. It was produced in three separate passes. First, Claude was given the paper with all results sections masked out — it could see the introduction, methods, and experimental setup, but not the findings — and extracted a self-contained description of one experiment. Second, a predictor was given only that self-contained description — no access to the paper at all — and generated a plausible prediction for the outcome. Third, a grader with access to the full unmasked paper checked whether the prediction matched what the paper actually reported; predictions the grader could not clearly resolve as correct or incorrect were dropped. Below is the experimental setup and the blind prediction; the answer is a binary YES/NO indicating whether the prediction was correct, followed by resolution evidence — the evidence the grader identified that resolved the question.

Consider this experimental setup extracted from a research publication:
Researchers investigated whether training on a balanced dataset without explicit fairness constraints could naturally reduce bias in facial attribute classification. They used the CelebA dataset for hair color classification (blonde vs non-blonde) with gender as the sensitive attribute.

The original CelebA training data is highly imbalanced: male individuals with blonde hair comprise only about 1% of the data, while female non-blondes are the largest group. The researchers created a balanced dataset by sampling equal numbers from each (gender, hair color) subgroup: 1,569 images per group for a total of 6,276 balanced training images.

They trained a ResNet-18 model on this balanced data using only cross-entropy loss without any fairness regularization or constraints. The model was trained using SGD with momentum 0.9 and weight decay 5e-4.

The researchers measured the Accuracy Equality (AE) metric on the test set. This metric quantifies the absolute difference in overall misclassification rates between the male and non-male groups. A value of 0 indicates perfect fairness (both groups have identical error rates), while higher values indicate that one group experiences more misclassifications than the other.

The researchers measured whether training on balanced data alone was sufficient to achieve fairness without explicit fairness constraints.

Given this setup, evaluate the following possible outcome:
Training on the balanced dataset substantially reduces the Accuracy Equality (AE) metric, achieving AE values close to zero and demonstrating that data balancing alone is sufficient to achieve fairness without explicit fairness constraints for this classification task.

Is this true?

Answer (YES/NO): NO